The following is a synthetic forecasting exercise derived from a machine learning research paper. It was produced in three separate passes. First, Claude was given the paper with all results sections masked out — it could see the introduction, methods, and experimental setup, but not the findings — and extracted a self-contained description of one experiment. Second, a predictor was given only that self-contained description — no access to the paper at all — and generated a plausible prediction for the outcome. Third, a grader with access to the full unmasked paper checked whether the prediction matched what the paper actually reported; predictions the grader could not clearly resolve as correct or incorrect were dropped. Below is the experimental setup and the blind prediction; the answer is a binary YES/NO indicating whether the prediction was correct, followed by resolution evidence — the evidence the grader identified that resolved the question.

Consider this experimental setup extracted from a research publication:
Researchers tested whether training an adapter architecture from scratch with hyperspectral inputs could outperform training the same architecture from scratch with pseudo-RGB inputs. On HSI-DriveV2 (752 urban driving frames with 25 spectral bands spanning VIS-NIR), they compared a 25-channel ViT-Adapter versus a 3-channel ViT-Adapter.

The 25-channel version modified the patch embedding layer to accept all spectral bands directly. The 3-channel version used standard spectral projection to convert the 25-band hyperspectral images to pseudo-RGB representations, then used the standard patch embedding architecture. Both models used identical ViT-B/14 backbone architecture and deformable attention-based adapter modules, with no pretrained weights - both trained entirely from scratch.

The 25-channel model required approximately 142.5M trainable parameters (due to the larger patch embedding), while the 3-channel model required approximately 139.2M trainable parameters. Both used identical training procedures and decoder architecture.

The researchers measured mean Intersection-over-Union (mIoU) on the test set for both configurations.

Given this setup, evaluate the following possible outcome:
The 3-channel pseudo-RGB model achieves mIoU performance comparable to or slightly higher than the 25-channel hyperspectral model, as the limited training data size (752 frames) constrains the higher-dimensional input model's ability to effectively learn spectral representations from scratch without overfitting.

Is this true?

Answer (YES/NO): NO